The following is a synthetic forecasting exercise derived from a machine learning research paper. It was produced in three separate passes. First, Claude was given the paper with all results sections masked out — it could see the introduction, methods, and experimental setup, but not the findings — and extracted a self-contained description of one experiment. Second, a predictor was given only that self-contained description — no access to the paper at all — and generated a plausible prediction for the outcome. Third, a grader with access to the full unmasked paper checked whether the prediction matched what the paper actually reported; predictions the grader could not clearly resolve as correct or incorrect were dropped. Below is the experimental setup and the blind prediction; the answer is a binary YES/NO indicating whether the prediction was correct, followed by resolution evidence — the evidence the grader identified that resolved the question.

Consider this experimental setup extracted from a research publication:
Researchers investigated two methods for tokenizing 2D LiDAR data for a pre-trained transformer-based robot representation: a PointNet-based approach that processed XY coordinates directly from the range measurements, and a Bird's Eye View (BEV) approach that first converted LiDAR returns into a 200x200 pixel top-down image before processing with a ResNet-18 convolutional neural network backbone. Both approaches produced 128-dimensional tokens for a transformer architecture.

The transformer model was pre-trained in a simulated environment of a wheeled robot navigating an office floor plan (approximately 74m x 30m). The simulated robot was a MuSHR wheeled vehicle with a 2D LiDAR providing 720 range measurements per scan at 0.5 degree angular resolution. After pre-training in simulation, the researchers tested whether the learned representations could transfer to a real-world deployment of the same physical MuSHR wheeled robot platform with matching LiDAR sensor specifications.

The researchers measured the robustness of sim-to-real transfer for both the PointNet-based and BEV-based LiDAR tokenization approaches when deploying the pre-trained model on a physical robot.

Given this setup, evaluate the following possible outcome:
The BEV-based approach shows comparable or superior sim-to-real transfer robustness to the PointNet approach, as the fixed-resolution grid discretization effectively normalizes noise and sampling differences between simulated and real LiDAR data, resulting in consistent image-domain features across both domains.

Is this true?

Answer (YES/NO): YES